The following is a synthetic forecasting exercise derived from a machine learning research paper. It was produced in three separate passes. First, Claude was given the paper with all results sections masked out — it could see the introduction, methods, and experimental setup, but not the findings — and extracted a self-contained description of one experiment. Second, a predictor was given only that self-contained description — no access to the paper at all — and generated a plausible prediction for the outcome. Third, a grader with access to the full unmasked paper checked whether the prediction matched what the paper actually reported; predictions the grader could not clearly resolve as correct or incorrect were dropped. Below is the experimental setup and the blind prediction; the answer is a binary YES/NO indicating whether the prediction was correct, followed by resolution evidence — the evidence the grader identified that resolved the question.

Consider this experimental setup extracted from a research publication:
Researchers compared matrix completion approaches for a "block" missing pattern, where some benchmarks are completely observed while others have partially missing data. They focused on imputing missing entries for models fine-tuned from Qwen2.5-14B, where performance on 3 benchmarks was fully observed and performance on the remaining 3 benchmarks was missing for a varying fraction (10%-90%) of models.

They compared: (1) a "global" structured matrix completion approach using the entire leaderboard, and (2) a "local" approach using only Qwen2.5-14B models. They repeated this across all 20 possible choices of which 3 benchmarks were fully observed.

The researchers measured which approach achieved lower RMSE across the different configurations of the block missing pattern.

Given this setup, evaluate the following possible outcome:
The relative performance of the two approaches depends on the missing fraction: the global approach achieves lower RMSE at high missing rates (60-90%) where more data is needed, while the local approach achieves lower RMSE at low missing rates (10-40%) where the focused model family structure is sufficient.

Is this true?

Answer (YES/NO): NO